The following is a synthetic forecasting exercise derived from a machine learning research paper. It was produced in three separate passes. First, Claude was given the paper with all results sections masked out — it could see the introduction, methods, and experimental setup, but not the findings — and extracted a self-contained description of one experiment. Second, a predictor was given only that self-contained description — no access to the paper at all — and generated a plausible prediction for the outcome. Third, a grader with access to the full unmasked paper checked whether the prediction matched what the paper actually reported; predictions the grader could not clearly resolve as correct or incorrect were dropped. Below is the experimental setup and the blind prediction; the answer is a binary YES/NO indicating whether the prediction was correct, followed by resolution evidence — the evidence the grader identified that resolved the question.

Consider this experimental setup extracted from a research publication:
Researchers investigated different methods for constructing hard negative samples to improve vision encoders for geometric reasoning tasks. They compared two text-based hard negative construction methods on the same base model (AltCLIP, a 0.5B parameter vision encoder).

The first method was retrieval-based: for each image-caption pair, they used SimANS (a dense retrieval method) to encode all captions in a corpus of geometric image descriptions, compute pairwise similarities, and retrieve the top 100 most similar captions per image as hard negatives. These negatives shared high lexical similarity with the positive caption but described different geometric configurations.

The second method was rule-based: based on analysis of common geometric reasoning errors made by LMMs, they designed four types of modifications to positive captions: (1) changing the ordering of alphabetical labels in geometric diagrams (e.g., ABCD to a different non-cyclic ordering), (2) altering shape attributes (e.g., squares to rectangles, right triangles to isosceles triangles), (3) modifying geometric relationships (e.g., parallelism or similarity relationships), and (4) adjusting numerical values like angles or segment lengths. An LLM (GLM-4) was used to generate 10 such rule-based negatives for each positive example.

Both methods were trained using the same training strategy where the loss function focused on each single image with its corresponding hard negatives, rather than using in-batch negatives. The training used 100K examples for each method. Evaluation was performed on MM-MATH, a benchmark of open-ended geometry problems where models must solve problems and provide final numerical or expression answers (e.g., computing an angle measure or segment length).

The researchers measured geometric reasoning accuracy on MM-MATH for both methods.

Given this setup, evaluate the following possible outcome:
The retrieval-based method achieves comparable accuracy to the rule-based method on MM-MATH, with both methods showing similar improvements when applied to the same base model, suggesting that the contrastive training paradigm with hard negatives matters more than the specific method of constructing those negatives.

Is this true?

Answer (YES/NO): NO